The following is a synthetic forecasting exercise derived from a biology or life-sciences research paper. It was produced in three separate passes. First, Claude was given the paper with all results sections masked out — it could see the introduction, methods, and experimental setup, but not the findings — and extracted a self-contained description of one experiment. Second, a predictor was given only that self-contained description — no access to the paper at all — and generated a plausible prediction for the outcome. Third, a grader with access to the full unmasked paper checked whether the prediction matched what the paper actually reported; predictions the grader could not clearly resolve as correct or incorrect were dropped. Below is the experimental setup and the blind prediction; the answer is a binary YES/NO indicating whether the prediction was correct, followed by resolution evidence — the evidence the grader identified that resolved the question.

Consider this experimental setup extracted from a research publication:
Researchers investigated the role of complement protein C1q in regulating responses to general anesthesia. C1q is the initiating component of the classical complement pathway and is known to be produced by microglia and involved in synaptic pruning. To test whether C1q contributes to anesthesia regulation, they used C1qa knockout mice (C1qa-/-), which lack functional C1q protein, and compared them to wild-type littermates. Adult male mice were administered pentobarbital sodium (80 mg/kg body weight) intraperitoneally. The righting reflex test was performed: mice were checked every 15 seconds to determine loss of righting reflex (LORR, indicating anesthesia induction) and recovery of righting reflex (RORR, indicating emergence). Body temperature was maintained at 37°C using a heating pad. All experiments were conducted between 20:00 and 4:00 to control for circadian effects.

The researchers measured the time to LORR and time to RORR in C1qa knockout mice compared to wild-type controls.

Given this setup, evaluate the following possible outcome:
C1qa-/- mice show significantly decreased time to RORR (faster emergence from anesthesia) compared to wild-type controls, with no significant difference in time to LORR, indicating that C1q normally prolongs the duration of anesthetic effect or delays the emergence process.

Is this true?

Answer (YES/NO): NO